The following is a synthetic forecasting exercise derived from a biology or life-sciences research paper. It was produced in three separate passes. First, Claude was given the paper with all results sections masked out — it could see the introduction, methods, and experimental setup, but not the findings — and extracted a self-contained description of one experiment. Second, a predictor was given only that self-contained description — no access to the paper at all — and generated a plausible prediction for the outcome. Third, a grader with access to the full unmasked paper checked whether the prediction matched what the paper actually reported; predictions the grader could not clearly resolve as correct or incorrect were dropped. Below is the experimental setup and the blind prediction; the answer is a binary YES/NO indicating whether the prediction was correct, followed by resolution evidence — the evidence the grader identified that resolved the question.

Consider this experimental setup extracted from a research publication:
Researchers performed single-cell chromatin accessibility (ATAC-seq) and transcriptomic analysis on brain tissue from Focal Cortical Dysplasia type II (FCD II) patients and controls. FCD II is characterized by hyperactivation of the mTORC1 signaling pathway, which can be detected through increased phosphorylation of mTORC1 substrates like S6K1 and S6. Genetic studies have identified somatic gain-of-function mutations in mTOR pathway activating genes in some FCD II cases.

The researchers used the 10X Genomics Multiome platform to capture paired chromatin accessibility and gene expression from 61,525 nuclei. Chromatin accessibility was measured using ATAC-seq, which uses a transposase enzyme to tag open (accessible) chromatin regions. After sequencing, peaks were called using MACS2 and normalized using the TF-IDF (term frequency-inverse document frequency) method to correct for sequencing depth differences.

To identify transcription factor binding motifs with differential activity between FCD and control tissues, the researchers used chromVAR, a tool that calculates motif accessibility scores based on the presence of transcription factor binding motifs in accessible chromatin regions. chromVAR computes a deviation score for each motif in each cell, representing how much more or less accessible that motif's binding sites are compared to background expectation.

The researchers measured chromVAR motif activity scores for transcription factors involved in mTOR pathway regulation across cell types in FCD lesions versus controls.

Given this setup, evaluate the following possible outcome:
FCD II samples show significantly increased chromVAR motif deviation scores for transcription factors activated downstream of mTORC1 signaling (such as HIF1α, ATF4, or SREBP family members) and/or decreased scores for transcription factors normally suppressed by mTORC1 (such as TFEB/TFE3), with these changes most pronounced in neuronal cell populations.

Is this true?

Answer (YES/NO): NO